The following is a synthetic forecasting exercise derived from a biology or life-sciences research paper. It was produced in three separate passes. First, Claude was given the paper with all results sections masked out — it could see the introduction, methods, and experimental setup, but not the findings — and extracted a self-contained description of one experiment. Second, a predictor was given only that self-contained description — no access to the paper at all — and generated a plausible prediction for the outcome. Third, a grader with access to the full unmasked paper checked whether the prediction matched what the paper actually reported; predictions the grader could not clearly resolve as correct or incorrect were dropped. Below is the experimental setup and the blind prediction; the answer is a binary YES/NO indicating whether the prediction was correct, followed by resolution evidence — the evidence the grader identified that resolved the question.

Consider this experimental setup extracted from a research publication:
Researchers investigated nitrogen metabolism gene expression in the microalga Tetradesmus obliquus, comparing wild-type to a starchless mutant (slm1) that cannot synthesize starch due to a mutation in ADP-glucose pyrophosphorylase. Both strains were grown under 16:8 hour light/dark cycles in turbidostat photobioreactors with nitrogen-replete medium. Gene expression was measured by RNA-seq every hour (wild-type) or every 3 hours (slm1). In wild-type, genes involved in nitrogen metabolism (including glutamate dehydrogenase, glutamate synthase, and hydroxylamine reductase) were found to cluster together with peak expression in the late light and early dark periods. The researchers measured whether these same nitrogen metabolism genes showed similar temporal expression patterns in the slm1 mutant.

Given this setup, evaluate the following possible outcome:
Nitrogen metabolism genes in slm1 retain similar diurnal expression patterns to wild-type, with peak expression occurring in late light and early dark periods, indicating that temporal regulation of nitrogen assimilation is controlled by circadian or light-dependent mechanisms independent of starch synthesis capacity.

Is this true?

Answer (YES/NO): NO